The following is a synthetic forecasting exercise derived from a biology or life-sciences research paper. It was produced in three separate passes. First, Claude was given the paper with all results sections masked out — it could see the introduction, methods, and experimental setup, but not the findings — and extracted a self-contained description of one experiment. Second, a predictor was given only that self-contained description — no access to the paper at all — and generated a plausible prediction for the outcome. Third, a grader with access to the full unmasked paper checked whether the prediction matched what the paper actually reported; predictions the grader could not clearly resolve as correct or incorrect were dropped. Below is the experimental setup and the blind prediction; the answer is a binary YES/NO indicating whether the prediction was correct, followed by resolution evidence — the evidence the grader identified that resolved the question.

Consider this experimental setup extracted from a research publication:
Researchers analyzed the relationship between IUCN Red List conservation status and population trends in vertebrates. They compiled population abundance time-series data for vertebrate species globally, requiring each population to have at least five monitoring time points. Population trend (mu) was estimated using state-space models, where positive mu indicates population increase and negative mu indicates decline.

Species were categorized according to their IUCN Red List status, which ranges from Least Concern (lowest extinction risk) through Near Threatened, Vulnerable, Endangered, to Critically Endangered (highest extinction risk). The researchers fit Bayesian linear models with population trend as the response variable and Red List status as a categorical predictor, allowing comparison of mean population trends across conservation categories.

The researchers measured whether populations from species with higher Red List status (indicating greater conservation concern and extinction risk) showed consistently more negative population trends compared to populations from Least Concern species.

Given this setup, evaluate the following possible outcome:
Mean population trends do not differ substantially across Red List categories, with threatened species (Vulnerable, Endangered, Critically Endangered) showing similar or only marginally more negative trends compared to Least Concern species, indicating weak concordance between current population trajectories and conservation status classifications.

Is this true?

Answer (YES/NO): YES